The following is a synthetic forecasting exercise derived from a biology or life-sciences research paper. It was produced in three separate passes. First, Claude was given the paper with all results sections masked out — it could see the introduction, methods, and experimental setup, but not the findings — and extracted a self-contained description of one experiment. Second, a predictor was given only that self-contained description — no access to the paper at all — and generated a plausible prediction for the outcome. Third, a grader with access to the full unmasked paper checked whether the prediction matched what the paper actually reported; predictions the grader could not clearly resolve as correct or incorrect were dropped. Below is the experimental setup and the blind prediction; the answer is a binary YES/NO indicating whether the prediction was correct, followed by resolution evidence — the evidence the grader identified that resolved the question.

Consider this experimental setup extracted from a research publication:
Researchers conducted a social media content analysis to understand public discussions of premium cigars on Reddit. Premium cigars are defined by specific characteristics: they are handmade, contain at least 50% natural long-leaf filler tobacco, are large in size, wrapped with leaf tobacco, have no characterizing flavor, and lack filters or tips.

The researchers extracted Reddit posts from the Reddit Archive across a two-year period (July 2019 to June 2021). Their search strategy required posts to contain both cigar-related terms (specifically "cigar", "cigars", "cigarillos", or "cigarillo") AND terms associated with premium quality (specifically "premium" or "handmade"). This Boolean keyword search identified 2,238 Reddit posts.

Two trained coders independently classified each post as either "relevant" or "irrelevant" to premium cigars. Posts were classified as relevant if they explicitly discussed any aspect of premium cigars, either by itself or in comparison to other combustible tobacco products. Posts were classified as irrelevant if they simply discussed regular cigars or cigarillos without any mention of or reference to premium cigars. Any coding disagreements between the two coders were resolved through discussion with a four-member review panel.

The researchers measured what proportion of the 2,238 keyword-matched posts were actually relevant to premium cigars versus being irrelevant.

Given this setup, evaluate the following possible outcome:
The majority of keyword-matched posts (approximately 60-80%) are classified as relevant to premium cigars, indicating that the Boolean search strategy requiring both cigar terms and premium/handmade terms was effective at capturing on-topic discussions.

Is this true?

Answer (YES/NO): YES